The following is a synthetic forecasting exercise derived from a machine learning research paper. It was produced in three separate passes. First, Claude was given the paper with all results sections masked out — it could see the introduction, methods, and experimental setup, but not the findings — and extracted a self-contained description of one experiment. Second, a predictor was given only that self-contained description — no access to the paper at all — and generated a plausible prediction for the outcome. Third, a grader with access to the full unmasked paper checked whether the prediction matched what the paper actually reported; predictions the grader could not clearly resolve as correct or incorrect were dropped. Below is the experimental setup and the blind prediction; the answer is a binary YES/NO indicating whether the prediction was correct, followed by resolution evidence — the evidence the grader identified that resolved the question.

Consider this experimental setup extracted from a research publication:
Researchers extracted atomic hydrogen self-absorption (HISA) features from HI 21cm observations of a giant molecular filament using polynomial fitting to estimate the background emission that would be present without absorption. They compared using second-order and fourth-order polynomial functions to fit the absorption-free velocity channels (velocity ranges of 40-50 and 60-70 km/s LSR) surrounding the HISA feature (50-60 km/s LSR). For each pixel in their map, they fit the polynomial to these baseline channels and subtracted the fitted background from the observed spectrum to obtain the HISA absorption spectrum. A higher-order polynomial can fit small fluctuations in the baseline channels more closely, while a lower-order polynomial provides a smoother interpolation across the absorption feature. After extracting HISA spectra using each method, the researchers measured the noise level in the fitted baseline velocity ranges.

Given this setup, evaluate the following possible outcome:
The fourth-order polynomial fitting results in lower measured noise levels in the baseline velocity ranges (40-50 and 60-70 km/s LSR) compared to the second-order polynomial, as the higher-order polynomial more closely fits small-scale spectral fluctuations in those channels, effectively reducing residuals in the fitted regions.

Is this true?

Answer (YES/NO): YES